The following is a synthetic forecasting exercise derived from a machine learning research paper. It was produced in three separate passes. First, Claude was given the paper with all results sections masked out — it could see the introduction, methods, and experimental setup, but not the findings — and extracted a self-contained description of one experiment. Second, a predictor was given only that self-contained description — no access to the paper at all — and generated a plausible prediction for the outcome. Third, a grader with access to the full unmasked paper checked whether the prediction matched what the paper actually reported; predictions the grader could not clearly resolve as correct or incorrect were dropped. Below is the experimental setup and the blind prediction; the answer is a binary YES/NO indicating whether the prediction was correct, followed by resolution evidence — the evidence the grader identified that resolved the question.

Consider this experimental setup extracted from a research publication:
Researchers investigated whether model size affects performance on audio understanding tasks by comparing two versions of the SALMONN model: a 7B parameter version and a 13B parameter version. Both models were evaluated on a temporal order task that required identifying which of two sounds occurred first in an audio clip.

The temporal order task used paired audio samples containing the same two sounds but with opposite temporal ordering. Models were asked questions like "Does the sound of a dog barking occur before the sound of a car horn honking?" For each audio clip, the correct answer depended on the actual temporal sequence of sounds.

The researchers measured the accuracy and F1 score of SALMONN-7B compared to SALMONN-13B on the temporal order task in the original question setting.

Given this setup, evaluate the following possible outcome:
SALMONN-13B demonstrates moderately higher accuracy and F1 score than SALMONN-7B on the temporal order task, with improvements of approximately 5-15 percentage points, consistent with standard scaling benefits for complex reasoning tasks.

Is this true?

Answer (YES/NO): NO